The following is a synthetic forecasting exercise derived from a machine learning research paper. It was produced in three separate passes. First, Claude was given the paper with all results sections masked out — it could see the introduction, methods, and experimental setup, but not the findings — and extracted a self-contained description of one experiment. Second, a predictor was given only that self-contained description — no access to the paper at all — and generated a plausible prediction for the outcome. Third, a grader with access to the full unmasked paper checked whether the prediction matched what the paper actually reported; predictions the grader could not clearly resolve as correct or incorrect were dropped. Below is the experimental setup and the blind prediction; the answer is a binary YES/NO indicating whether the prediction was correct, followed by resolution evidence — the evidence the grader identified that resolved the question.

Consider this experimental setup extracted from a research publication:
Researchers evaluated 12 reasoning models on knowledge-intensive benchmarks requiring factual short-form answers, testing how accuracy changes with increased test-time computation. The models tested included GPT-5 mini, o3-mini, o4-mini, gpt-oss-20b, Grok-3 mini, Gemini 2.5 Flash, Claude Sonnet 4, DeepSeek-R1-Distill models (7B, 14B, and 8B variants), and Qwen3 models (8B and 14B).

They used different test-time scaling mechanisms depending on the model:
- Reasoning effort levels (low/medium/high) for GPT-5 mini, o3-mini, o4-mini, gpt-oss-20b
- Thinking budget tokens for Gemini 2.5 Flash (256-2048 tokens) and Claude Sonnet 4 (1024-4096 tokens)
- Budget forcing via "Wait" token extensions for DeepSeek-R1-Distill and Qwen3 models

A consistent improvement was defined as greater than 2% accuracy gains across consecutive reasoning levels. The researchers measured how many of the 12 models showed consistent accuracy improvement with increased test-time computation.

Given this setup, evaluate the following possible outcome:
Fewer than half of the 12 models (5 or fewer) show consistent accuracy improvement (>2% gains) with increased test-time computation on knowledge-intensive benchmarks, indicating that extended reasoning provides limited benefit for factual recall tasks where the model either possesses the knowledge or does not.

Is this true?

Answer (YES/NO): YES